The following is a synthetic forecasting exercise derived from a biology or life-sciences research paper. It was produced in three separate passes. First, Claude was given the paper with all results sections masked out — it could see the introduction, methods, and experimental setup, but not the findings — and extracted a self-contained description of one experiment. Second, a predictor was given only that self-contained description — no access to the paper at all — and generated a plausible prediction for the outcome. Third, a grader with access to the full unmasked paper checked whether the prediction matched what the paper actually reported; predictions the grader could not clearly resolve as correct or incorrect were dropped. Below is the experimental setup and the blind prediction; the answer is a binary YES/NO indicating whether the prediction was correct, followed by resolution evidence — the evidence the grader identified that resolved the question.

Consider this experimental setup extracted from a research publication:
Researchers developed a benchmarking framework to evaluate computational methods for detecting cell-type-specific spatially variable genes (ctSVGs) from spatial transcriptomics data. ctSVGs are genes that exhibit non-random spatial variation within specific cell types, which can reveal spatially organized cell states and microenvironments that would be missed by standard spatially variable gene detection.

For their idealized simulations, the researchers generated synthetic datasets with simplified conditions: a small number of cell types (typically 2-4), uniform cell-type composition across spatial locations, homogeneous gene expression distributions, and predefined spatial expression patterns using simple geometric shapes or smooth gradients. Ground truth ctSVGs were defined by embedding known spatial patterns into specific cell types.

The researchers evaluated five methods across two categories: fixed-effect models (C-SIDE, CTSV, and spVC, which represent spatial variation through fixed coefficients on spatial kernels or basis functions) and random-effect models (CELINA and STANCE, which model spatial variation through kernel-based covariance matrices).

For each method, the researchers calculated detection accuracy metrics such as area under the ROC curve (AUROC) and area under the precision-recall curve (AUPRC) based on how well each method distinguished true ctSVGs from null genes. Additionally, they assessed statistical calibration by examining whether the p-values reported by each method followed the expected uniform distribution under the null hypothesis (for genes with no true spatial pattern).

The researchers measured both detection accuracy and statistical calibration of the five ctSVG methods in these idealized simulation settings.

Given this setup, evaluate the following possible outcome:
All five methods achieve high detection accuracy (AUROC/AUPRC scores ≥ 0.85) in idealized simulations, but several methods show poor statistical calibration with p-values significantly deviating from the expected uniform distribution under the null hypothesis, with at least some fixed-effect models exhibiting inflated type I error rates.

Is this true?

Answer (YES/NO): NO